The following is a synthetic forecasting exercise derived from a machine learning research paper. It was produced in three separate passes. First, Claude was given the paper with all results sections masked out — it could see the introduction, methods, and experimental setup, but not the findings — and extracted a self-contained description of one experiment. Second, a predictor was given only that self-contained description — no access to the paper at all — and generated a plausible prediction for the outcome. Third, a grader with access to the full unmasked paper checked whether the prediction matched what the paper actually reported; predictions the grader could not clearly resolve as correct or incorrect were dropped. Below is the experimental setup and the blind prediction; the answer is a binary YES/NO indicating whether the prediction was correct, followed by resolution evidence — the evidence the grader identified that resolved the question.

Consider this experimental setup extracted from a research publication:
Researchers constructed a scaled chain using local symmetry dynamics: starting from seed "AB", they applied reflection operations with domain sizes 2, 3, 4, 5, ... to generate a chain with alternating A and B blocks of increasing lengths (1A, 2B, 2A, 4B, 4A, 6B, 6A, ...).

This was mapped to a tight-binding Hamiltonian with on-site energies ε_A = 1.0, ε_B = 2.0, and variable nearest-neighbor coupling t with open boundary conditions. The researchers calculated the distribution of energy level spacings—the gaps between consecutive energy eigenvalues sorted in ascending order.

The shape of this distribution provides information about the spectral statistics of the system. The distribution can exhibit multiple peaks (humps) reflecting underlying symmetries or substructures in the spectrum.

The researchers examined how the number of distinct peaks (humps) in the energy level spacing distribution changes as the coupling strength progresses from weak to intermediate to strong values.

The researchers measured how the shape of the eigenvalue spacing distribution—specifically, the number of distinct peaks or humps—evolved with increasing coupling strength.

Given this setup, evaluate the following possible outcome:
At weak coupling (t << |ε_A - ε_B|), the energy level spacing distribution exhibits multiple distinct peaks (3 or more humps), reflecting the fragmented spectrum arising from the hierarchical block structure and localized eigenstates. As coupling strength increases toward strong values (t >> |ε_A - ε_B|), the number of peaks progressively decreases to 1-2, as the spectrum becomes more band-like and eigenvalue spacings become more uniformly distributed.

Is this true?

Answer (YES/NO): NO